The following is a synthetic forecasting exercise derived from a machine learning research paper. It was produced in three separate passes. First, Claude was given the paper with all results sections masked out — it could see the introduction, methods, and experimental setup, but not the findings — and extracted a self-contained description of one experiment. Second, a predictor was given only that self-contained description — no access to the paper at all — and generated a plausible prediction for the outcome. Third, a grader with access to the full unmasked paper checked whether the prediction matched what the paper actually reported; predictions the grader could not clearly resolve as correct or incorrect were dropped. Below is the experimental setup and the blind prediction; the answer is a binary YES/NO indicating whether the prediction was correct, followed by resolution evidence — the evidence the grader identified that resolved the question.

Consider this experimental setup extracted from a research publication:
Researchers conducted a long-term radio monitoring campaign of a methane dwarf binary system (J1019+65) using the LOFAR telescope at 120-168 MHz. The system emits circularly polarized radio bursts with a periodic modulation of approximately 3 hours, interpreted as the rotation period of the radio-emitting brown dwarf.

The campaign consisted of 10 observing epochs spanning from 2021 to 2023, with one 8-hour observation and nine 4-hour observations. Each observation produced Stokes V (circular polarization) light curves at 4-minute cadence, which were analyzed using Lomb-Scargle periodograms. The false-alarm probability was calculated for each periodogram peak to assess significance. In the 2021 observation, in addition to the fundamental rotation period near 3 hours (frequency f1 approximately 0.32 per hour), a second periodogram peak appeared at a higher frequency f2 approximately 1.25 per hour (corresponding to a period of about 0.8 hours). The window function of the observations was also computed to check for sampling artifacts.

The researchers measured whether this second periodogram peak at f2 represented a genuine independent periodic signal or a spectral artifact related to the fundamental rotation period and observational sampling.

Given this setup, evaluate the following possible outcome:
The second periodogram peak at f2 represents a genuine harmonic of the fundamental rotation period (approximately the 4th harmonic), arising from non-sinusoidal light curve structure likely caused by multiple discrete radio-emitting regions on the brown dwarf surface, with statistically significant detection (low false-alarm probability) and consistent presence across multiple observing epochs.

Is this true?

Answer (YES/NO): NO